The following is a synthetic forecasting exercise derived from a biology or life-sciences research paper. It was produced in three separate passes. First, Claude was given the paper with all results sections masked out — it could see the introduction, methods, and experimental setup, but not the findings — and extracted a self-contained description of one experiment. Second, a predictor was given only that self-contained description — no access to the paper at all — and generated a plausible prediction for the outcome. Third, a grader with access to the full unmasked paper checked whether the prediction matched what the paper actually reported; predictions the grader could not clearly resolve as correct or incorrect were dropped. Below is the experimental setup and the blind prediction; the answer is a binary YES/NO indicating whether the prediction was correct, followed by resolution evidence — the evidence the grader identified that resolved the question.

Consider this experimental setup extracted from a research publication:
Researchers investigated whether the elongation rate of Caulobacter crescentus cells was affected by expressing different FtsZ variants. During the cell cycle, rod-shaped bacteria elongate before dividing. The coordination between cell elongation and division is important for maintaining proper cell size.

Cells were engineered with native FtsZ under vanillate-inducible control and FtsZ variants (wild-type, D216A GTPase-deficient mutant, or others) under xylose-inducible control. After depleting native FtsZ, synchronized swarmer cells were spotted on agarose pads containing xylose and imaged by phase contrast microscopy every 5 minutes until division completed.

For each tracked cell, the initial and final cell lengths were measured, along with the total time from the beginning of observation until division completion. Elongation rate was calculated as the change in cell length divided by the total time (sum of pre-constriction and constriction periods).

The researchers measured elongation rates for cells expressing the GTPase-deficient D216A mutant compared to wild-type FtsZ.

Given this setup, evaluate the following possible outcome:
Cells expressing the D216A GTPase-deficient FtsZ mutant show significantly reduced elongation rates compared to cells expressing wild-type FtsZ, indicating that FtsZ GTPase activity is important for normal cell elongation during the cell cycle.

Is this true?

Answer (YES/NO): NO